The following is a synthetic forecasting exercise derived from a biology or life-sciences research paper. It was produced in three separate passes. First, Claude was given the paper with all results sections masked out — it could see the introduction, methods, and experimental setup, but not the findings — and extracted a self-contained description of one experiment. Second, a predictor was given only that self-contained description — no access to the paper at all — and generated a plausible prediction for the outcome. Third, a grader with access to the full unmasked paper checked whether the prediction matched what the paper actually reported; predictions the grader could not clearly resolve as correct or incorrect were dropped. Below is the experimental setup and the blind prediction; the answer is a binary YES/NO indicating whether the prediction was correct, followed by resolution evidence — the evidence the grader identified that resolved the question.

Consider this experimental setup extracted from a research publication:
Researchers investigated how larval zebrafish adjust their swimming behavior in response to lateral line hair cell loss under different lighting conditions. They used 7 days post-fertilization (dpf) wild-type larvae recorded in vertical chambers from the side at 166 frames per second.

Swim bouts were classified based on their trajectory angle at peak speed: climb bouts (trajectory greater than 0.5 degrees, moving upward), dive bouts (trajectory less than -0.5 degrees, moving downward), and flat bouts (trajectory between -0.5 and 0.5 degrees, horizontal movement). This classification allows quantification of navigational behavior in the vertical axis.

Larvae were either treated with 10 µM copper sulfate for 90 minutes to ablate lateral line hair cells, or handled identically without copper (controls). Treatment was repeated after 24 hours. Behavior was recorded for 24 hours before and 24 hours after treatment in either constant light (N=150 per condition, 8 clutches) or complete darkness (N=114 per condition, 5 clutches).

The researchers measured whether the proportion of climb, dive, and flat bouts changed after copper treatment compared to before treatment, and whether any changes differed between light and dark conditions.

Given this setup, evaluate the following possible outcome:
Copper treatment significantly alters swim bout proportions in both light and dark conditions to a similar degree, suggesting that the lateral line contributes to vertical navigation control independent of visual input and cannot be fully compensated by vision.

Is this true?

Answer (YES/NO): NO